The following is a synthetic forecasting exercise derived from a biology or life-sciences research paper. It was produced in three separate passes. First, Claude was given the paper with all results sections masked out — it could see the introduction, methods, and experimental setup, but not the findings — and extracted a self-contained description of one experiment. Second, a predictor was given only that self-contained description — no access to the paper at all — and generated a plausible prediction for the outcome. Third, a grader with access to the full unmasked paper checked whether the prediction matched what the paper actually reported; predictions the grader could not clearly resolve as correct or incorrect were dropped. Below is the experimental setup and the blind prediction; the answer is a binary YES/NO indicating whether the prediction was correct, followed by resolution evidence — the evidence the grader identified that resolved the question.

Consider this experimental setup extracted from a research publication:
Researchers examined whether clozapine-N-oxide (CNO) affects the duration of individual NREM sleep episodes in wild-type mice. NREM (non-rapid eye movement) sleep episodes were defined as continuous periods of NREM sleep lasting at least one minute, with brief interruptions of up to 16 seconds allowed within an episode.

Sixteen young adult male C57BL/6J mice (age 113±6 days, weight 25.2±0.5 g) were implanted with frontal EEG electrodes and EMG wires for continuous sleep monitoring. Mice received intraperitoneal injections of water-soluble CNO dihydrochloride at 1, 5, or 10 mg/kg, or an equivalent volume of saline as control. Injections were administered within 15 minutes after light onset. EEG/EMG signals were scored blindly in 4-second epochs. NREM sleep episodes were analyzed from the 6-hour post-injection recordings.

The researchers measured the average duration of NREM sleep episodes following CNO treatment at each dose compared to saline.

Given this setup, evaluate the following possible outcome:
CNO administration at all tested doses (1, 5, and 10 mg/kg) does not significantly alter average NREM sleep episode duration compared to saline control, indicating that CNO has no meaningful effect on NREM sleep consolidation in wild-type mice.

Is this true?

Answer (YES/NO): NO